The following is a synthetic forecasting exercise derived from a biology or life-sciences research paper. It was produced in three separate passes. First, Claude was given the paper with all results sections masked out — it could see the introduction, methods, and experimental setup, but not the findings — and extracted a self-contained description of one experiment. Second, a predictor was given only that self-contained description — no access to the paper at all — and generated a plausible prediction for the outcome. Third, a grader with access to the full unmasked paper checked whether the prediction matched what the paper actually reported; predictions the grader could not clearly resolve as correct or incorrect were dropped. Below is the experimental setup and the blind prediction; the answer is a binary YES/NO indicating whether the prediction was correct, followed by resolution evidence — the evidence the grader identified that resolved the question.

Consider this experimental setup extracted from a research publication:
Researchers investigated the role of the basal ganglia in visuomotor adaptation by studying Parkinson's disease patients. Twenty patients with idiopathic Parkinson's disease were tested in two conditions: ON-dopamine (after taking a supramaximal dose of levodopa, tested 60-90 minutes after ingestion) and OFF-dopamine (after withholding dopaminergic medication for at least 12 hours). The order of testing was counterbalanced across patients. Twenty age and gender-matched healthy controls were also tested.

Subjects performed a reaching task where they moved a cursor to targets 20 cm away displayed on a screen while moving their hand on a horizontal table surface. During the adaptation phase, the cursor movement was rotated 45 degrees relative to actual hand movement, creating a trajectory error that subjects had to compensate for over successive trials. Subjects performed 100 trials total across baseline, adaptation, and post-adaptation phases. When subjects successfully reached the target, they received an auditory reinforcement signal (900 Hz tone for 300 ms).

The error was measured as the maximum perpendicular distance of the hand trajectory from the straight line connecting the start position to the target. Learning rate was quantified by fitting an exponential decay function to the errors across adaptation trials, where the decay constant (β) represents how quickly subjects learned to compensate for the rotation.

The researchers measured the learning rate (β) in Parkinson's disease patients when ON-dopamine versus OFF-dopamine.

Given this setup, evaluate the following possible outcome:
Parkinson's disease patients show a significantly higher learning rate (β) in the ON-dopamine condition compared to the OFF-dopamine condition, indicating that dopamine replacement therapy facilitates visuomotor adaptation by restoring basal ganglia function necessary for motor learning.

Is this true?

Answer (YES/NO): YES